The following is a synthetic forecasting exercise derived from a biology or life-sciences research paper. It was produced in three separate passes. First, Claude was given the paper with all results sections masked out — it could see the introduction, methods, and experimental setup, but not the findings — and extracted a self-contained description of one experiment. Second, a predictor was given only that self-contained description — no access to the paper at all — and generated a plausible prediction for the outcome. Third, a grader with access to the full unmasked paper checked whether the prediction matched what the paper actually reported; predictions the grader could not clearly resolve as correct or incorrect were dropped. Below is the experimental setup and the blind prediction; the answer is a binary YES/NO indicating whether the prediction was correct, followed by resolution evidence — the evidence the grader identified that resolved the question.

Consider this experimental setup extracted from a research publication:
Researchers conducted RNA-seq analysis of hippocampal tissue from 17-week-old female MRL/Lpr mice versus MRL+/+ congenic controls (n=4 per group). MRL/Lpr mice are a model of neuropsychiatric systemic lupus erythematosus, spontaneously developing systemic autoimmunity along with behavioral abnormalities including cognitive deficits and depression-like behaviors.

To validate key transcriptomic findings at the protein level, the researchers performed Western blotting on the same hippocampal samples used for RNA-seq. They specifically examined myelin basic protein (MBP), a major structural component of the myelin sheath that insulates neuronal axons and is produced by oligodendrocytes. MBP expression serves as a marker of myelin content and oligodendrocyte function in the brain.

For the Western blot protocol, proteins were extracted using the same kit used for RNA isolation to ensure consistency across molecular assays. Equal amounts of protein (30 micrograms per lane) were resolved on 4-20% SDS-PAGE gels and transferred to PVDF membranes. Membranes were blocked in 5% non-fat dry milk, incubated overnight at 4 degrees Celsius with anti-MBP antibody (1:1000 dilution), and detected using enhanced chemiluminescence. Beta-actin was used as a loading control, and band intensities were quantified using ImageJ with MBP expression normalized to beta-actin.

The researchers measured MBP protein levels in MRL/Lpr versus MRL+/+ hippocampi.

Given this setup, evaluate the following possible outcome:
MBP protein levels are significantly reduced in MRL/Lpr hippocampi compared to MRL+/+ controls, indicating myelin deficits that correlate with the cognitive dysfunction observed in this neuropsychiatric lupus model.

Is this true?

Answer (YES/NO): YES